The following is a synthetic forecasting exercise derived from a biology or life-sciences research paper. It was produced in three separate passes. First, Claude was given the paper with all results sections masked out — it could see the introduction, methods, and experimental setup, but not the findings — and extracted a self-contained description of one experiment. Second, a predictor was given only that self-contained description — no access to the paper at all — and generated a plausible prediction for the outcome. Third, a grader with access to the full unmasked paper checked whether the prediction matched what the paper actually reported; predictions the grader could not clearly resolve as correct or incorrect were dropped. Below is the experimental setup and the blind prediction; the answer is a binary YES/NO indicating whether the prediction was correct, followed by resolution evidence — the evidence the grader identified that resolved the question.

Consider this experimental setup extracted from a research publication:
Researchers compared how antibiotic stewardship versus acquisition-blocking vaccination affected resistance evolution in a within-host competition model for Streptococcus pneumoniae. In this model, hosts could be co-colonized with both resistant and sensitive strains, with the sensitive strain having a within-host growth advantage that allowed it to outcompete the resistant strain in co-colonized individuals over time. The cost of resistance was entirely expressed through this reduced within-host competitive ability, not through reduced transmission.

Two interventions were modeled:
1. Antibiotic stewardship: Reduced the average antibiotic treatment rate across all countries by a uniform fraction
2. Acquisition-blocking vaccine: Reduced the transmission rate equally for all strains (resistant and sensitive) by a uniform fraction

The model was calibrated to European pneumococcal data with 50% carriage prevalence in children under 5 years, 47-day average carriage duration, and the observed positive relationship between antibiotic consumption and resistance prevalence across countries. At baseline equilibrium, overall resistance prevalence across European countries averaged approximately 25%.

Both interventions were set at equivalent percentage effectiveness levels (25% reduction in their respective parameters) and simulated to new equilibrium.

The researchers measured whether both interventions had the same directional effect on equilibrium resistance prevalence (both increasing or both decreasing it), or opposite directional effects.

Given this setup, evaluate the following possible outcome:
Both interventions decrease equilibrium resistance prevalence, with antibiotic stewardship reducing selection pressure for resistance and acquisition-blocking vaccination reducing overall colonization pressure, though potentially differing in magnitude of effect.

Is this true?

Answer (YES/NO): NO